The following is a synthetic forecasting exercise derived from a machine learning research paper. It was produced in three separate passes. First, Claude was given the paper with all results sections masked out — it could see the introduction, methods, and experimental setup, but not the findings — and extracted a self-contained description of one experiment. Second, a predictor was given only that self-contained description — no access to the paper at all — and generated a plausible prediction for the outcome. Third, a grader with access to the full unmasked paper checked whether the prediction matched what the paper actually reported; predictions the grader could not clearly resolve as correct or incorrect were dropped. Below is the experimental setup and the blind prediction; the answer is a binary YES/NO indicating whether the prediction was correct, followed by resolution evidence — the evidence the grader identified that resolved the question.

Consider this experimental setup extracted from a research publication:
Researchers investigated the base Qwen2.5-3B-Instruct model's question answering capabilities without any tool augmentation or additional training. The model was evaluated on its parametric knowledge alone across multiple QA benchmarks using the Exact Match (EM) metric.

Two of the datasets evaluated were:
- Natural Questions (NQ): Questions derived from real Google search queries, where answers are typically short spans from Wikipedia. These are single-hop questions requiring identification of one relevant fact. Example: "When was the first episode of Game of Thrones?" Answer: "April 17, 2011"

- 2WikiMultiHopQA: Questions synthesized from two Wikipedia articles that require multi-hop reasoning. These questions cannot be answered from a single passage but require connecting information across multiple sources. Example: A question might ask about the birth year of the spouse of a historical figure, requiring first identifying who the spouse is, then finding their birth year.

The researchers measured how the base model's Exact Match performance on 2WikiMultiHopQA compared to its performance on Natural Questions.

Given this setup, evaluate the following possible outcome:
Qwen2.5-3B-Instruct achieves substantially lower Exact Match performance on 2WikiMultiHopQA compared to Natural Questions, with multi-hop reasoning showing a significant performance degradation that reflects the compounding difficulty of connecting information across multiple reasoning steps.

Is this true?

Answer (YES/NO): NO